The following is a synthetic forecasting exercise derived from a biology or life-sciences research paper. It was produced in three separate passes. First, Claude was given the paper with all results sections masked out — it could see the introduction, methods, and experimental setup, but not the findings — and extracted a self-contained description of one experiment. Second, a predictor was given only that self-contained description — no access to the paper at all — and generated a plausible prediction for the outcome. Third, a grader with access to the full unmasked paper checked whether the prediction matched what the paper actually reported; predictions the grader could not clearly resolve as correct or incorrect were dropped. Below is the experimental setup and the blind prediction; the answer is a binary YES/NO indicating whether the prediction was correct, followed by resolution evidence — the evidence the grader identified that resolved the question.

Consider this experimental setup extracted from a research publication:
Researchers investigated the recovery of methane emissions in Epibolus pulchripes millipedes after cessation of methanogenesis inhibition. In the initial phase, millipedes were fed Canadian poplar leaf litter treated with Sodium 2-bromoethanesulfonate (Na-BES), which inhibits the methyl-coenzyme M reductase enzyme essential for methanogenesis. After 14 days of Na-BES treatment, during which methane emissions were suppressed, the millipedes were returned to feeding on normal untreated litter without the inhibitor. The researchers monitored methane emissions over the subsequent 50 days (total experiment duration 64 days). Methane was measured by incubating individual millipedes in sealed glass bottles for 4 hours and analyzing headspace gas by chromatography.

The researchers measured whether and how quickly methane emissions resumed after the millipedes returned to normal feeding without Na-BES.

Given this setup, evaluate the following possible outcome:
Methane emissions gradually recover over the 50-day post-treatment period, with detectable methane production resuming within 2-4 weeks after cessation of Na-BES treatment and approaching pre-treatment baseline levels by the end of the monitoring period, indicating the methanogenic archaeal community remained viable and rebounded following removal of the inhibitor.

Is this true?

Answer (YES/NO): YES